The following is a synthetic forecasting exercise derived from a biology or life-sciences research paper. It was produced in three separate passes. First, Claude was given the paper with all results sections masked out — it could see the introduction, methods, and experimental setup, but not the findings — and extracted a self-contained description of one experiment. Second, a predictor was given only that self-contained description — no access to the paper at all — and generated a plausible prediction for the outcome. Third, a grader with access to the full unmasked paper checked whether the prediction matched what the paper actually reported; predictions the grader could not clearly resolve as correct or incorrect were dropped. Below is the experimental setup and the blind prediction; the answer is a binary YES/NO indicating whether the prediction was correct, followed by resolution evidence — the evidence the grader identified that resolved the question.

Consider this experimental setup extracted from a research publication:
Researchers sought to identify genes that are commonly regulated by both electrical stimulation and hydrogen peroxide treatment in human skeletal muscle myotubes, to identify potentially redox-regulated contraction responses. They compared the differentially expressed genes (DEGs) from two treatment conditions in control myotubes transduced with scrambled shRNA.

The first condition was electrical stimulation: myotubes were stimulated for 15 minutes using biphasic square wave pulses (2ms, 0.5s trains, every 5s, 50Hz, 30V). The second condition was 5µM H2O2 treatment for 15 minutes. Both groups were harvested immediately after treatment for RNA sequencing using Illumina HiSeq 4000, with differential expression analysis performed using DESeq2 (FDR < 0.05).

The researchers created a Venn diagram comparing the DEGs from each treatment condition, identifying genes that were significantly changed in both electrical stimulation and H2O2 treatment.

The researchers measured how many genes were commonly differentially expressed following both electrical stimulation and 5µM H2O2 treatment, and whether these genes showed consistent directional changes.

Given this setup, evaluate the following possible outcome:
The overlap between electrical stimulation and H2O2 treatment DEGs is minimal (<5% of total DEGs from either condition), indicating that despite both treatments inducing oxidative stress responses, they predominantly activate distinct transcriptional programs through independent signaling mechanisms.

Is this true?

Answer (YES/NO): NO